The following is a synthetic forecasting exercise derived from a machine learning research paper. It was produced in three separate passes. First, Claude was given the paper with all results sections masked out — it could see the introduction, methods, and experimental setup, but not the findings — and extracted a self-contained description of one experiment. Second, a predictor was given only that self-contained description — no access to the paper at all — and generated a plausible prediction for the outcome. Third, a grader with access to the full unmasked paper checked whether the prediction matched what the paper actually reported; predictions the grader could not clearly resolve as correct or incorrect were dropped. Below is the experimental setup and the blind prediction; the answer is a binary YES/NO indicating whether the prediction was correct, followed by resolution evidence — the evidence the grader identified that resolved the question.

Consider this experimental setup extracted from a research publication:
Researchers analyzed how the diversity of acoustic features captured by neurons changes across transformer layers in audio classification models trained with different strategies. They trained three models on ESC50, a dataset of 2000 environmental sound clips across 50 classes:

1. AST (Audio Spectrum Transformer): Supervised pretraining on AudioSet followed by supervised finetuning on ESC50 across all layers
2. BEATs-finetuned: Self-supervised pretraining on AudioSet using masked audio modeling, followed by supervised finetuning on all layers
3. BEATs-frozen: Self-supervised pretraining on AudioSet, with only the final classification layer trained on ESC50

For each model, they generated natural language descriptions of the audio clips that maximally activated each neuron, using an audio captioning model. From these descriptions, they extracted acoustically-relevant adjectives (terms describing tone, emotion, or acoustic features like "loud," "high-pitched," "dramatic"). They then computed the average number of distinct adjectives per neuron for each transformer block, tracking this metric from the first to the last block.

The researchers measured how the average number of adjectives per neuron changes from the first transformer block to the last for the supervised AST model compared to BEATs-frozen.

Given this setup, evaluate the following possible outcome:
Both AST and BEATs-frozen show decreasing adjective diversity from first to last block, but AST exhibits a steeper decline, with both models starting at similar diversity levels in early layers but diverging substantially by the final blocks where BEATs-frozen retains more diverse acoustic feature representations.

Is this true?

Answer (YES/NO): NO